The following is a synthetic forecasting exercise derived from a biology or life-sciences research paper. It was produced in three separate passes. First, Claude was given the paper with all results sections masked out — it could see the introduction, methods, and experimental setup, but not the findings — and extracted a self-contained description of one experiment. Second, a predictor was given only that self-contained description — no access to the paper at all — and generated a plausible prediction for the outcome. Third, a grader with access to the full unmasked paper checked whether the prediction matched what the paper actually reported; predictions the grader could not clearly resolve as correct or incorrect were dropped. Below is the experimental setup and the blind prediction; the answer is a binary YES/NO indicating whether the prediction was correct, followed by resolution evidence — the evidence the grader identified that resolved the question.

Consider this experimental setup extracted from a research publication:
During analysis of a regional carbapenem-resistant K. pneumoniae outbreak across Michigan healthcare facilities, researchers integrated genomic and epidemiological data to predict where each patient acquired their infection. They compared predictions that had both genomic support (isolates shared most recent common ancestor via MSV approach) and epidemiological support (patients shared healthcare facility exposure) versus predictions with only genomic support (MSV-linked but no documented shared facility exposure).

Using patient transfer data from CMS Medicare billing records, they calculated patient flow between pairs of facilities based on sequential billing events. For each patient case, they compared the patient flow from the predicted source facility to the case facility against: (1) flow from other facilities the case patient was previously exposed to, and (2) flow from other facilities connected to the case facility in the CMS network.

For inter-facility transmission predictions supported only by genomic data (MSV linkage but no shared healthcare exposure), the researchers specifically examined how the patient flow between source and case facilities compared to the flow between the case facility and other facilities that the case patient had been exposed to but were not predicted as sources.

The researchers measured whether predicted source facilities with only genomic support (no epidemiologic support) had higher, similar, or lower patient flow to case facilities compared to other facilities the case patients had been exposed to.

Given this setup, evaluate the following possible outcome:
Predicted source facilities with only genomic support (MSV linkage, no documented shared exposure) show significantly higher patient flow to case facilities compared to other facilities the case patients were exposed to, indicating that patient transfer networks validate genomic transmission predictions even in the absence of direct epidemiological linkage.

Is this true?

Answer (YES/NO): NO